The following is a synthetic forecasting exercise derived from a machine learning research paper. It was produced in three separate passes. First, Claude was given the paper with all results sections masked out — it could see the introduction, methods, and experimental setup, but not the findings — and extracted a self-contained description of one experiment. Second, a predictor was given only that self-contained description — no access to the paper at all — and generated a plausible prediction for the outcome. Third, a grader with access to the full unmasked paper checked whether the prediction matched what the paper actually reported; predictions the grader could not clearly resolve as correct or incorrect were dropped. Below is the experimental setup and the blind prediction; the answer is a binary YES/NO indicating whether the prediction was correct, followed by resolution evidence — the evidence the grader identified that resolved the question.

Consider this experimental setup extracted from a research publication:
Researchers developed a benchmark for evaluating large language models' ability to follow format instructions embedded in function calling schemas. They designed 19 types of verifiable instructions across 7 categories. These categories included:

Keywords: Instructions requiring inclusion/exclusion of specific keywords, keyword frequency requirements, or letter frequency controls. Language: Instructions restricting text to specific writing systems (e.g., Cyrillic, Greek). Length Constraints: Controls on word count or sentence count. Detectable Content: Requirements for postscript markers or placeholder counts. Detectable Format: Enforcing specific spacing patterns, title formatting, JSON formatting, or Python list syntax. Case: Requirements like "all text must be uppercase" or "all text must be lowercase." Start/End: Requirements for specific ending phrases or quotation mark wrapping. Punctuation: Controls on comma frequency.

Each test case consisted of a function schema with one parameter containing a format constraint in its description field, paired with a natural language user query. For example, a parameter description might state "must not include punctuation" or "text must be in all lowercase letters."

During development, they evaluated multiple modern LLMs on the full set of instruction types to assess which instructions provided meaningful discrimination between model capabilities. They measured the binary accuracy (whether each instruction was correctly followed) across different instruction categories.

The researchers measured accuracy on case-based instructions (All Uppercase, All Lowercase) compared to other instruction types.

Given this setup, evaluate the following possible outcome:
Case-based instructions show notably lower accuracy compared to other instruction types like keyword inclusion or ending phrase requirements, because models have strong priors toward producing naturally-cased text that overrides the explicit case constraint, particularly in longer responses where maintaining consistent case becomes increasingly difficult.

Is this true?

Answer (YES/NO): NO